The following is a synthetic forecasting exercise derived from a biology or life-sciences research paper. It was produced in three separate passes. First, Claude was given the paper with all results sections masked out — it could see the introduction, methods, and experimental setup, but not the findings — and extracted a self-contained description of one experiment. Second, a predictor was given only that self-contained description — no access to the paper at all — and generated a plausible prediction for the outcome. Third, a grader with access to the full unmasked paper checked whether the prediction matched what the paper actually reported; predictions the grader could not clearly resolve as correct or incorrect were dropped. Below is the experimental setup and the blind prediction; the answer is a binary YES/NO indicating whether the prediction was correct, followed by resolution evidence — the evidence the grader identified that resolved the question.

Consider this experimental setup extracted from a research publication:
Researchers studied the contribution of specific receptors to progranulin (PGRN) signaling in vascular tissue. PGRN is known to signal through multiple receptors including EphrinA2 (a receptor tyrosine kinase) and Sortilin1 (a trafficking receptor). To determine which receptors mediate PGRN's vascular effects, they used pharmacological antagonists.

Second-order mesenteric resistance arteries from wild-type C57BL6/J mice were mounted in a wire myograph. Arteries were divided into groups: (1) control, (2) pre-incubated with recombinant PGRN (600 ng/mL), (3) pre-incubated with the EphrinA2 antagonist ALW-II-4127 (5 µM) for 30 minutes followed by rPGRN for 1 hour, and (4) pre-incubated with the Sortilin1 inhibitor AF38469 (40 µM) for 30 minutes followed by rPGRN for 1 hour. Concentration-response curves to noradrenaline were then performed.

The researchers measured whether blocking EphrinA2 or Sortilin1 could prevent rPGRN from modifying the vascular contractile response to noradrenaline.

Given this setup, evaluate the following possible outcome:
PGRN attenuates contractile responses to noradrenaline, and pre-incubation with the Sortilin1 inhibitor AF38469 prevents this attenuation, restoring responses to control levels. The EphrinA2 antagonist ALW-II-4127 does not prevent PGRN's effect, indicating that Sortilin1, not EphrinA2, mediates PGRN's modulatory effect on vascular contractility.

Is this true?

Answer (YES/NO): NO